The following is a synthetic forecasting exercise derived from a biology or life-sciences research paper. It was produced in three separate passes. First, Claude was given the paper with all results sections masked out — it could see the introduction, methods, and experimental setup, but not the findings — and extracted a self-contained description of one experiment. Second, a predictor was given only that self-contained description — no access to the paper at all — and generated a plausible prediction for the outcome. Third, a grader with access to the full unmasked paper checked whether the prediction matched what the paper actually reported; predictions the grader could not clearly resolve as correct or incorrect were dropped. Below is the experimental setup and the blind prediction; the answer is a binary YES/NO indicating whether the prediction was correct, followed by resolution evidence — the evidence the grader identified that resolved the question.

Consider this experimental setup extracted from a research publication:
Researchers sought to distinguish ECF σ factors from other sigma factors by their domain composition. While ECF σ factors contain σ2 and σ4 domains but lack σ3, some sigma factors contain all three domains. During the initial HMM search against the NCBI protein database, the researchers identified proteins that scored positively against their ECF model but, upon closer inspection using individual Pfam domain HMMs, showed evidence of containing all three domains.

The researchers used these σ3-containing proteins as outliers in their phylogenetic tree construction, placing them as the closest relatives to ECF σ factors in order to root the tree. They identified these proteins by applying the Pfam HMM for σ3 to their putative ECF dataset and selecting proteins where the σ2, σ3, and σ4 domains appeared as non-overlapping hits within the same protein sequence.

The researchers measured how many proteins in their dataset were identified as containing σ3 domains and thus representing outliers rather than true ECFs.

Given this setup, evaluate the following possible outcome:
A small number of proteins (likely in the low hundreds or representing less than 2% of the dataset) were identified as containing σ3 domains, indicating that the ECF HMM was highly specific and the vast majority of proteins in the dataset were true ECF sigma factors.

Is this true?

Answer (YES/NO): YES